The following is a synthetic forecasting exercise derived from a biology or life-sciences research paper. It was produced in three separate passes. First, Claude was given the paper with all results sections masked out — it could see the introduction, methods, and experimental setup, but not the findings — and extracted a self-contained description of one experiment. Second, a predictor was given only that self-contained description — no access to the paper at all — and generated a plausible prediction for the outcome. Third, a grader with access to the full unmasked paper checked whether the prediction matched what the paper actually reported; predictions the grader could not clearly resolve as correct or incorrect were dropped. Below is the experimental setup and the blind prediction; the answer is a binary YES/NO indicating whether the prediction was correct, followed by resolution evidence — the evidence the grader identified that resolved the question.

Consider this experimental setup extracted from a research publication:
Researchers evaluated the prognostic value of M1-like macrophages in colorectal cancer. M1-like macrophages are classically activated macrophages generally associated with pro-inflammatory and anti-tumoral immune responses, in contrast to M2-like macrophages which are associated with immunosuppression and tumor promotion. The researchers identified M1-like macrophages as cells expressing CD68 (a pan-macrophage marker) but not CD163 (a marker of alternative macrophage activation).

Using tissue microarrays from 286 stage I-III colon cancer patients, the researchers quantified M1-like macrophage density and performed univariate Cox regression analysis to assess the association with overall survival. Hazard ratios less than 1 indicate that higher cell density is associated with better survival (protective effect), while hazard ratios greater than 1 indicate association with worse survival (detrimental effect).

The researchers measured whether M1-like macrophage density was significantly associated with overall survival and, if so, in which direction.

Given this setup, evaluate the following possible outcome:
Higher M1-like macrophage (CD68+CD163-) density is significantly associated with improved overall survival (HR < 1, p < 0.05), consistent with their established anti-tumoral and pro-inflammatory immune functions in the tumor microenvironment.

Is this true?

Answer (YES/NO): NO